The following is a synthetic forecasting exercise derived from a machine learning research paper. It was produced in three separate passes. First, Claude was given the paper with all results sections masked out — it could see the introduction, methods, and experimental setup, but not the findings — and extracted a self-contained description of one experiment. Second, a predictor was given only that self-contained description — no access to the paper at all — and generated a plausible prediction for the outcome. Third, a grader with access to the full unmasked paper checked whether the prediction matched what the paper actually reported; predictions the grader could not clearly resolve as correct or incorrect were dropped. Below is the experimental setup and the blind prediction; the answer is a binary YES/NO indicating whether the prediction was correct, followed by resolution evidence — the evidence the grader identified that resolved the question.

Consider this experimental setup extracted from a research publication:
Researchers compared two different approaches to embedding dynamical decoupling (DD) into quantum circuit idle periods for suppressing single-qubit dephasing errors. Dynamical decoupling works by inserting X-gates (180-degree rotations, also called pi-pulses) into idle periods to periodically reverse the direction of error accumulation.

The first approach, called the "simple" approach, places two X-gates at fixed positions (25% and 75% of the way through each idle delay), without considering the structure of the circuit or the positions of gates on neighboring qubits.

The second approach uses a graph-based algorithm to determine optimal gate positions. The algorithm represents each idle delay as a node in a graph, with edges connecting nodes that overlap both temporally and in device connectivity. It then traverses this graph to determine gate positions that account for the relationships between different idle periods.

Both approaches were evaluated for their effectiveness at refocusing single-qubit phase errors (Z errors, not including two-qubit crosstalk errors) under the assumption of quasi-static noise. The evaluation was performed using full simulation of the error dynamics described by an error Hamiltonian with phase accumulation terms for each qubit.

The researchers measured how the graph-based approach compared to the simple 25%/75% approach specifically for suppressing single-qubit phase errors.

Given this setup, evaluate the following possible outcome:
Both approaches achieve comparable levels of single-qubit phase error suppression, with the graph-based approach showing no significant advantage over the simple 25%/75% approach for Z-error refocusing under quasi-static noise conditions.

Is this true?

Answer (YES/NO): YES